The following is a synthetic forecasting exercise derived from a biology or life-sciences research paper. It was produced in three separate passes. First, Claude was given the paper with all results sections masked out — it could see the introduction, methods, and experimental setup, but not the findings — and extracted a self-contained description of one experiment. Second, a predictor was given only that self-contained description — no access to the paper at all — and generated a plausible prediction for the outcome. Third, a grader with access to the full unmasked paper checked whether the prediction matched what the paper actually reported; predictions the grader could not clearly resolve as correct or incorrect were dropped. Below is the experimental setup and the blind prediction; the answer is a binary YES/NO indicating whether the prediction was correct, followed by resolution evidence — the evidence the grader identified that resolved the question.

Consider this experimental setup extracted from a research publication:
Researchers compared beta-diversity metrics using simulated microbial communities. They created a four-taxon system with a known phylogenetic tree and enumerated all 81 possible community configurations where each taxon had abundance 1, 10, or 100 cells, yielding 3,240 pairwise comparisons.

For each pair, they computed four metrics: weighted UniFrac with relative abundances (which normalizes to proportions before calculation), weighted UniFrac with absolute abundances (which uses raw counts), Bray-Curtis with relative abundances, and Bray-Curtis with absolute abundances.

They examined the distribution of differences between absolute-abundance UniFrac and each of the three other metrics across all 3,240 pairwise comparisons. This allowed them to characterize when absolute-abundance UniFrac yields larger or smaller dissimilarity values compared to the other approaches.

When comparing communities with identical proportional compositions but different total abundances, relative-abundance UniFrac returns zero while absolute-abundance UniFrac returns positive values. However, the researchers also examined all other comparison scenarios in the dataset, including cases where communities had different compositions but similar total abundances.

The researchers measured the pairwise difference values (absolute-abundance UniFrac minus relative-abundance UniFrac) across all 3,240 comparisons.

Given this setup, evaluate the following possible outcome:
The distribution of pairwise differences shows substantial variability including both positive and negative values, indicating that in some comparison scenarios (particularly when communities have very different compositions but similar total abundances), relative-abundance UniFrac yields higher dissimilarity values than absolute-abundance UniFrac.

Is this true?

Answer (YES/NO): YES